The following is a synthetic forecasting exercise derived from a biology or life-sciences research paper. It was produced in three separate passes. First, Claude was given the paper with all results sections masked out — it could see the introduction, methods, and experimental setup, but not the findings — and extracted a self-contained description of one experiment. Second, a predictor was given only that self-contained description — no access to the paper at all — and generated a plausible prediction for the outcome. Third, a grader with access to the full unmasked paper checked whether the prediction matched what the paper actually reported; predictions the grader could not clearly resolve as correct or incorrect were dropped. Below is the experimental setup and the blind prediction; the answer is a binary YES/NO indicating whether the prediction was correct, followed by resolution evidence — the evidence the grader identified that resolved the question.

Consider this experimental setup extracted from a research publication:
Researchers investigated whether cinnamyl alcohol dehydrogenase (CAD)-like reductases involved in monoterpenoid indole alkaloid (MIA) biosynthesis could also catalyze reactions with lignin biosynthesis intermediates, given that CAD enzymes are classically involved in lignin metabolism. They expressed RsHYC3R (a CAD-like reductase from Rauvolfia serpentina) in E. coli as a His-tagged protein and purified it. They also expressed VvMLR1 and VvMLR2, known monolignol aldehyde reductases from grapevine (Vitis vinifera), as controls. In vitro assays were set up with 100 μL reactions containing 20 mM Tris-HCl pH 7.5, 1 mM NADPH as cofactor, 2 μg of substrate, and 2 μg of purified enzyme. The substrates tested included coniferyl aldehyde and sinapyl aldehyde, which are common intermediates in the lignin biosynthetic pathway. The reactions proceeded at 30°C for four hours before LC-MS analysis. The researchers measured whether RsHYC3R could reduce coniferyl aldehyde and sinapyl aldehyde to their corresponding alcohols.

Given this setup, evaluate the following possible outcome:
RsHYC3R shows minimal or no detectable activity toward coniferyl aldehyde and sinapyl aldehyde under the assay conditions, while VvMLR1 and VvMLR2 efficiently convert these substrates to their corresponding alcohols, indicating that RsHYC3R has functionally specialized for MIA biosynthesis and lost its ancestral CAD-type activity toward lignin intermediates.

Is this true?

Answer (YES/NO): YES